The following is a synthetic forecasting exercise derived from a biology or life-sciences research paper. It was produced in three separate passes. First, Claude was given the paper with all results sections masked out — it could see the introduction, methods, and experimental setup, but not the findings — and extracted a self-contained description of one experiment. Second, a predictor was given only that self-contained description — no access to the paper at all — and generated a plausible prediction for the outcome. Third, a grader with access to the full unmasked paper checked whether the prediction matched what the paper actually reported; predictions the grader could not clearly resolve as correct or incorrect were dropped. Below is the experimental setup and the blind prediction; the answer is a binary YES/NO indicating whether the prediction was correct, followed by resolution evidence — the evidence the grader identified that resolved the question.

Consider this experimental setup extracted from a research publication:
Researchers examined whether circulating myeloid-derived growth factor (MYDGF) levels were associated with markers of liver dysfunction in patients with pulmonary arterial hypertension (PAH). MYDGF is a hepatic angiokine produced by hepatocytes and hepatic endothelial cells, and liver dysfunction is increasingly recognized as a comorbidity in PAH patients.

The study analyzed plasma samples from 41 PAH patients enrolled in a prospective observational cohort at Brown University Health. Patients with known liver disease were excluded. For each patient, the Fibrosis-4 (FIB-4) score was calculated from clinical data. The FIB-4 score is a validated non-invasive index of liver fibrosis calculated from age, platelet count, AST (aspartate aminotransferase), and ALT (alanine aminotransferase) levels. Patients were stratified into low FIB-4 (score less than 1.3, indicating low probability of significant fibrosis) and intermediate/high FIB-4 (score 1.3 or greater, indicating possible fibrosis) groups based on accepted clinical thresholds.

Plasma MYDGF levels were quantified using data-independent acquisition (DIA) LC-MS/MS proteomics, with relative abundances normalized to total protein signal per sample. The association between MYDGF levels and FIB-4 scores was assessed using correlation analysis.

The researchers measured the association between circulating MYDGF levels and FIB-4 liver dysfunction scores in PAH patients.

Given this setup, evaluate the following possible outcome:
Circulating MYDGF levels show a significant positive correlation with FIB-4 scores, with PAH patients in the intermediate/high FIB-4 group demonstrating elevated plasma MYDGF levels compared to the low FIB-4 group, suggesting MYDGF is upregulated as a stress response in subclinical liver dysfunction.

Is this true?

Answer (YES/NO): NO